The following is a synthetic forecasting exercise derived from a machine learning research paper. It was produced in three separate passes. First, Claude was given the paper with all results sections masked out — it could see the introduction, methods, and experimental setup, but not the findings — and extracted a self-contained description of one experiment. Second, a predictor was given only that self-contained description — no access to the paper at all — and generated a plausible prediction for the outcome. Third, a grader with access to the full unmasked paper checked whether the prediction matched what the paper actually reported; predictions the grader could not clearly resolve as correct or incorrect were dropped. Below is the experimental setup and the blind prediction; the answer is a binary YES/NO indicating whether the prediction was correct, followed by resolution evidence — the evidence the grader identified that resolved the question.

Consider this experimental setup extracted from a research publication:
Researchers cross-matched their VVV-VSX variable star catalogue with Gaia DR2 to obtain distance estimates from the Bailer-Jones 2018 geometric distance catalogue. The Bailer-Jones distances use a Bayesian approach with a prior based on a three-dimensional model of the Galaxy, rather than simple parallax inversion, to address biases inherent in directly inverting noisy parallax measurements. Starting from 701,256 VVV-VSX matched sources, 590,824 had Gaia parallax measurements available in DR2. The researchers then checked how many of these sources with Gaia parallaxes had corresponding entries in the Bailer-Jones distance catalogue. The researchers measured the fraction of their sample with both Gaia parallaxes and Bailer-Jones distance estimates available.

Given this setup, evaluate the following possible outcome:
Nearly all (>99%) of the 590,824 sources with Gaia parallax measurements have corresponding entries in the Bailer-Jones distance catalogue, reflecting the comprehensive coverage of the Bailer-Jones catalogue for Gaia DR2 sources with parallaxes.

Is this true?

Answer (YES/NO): NO